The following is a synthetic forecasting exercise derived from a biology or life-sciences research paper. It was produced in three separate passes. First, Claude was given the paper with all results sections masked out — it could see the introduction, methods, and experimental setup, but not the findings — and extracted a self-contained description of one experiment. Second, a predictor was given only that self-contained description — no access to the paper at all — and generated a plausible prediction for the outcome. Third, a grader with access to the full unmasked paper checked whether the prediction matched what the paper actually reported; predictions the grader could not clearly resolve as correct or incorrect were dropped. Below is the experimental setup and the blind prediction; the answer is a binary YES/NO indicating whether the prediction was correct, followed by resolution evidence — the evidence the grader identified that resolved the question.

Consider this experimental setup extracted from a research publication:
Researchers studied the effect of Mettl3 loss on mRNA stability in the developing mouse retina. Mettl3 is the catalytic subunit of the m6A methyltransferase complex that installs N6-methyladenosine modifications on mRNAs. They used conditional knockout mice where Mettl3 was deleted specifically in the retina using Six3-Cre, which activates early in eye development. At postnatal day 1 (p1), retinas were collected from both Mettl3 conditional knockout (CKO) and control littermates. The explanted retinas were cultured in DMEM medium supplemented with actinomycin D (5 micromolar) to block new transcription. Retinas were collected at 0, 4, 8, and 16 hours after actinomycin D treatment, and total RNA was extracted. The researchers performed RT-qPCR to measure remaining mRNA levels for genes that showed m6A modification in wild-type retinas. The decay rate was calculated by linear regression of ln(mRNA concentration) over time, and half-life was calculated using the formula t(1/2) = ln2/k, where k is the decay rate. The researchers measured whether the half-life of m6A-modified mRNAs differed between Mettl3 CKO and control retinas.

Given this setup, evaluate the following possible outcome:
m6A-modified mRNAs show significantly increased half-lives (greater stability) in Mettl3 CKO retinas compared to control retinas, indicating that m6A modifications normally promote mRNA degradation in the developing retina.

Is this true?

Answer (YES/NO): YES